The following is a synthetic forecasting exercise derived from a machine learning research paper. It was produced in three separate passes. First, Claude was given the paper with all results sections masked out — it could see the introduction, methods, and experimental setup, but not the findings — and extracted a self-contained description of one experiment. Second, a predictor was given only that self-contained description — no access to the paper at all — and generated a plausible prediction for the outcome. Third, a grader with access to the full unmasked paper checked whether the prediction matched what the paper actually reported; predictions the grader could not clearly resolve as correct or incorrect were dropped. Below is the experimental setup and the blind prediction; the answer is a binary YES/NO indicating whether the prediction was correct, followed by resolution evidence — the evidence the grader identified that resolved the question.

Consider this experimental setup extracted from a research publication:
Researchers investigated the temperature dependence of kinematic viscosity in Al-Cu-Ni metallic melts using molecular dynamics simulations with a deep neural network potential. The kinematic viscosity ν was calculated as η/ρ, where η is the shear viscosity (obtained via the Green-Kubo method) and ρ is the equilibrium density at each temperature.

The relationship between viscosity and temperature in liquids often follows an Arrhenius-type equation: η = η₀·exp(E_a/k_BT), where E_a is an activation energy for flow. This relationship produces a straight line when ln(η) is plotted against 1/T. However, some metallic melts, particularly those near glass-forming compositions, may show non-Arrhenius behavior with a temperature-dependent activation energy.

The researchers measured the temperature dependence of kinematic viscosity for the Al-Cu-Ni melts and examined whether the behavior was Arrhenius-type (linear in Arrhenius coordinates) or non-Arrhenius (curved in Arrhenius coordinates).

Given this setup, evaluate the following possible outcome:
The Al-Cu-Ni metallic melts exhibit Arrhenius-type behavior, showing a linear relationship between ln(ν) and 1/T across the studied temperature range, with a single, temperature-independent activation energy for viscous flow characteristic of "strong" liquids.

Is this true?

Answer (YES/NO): YES